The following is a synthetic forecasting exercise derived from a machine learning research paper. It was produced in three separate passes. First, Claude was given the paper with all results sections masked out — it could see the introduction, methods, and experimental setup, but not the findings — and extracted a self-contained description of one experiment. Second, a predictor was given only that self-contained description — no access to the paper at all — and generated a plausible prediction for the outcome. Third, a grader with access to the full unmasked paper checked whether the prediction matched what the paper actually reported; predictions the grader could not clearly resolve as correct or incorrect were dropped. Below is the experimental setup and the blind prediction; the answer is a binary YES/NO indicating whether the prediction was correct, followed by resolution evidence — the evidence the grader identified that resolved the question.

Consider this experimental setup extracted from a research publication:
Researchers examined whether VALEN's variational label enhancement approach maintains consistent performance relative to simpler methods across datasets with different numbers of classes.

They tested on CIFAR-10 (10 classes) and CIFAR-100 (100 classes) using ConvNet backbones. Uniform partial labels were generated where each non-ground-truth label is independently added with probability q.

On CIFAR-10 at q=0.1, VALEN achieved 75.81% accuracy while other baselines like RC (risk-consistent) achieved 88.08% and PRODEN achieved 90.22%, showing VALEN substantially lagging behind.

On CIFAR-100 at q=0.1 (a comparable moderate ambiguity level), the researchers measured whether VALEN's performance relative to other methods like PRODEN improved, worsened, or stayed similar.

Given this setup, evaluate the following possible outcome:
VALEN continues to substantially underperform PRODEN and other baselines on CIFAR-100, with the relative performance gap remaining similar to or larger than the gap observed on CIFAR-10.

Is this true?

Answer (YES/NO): YES